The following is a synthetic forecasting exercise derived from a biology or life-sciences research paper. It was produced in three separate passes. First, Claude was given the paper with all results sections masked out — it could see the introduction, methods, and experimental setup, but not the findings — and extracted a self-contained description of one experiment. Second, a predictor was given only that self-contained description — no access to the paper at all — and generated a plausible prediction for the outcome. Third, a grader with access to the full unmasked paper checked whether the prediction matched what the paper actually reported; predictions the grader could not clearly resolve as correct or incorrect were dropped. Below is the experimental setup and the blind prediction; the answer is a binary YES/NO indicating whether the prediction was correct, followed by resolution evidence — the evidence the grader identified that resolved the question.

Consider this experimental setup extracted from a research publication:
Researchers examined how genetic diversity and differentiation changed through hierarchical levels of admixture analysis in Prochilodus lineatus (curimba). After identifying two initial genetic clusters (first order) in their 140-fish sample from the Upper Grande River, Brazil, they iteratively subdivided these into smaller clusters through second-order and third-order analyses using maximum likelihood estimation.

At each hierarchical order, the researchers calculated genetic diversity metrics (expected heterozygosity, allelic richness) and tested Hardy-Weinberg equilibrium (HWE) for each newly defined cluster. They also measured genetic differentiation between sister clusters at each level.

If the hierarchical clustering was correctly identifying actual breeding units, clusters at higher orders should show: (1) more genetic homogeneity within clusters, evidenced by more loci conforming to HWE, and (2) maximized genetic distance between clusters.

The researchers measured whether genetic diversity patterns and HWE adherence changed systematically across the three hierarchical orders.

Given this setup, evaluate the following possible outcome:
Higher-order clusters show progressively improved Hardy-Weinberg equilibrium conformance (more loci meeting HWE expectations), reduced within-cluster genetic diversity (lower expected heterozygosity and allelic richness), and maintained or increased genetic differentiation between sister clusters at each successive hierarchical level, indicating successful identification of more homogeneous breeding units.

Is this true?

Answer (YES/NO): YES